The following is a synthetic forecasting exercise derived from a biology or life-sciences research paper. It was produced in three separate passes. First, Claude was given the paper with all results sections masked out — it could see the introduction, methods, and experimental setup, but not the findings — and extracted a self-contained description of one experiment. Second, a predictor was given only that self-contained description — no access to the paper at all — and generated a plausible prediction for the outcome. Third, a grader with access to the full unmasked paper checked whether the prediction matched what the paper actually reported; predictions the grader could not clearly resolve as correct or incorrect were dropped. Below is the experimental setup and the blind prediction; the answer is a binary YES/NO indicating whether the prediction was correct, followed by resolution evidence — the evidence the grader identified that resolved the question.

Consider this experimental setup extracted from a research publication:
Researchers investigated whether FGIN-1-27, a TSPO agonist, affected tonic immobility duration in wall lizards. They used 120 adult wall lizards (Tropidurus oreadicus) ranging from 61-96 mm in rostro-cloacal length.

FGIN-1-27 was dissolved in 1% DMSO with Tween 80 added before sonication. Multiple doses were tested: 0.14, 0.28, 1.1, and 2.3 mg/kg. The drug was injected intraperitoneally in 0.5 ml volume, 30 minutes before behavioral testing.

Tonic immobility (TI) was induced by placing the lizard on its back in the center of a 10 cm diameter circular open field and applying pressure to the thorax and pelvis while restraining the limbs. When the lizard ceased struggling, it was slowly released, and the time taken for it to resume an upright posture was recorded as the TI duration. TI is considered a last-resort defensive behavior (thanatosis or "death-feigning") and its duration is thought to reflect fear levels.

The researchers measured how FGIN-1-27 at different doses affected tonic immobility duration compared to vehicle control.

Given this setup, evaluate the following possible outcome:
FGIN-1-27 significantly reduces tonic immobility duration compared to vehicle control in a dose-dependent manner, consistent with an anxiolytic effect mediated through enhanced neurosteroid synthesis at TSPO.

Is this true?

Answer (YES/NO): NO